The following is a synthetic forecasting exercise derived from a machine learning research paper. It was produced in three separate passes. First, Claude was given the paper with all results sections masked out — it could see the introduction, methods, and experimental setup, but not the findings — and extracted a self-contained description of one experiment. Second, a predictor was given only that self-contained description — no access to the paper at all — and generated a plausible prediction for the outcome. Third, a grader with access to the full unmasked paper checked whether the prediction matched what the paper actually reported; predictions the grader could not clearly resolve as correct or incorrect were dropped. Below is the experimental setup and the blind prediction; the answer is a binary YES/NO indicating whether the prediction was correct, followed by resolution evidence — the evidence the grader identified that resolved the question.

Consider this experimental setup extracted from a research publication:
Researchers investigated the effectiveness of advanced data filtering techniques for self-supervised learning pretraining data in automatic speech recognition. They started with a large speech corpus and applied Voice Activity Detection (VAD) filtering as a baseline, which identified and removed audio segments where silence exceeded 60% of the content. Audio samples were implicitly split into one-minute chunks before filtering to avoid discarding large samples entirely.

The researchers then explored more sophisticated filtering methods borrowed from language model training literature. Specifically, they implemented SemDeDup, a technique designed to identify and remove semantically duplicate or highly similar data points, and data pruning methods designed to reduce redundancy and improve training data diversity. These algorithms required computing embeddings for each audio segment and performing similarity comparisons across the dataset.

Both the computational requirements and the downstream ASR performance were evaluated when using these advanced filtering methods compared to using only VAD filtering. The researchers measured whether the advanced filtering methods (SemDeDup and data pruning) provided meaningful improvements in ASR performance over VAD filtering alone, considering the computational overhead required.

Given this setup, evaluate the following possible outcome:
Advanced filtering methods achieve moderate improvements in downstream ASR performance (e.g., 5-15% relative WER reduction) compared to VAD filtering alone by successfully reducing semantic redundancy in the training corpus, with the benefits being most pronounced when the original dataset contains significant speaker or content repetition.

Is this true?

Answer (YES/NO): NO